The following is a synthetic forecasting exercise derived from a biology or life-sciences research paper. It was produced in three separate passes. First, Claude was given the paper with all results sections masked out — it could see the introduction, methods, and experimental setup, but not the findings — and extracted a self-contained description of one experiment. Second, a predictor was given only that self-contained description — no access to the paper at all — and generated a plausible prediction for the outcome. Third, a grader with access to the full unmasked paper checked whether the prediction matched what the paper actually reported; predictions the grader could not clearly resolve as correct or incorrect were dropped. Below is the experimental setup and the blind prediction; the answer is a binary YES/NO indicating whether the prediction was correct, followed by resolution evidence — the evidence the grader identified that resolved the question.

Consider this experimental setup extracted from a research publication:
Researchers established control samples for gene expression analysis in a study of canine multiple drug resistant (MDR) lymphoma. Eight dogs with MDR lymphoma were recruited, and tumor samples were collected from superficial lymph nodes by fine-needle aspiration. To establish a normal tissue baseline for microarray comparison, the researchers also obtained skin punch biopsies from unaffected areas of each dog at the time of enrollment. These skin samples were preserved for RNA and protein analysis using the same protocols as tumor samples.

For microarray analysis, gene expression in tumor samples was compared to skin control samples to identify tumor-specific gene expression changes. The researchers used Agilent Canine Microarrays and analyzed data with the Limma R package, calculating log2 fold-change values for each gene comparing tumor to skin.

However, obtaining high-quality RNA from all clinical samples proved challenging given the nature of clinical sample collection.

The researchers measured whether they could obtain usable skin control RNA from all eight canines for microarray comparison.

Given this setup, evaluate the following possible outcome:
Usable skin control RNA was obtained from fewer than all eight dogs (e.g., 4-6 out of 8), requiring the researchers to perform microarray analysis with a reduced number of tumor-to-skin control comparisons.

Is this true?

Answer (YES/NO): NO